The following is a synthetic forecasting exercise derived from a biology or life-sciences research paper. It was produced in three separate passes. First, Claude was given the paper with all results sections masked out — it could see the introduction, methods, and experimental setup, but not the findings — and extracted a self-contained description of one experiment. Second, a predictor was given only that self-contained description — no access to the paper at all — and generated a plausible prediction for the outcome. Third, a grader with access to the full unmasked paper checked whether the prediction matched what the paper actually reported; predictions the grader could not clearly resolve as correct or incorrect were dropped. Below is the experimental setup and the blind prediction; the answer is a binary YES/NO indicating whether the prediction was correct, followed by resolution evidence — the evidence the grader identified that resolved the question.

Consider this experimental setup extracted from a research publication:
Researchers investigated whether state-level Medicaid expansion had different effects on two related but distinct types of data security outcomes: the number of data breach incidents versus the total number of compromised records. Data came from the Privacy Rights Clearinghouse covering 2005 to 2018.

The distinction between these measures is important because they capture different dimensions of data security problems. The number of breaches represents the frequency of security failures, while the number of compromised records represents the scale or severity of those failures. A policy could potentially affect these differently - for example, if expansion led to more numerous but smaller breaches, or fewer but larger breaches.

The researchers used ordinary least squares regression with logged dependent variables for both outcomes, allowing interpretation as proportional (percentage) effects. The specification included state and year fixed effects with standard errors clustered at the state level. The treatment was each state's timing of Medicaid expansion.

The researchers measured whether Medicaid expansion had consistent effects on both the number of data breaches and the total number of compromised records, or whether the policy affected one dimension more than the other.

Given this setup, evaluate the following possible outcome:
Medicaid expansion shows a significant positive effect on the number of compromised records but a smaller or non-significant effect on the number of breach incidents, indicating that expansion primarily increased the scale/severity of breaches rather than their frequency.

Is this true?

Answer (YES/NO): NO